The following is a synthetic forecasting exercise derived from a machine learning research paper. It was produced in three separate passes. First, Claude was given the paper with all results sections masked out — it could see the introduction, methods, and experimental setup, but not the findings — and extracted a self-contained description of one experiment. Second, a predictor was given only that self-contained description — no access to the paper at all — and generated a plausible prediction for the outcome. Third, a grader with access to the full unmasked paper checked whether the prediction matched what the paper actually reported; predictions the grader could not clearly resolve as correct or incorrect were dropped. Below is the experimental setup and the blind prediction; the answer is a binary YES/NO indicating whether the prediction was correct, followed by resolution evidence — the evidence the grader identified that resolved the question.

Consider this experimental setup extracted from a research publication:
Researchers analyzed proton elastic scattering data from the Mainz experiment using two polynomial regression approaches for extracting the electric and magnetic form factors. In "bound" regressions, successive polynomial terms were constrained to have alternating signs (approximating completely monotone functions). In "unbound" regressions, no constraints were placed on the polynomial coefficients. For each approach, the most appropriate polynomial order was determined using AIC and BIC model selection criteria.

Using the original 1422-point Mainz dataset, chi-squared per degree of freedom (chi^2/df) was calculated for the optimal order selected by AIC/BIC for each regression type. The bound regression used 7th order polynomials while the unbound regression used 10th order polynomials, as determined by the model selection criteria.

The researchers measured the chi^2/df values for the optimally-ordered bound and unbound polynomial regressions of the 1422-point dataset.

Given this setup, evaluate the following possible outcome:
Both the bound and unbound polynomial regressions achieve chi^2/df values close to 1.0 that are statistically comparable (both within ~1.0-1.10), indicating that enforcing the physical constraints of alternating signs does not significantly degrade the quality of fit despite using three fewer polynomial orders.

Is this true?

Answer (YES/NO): NO